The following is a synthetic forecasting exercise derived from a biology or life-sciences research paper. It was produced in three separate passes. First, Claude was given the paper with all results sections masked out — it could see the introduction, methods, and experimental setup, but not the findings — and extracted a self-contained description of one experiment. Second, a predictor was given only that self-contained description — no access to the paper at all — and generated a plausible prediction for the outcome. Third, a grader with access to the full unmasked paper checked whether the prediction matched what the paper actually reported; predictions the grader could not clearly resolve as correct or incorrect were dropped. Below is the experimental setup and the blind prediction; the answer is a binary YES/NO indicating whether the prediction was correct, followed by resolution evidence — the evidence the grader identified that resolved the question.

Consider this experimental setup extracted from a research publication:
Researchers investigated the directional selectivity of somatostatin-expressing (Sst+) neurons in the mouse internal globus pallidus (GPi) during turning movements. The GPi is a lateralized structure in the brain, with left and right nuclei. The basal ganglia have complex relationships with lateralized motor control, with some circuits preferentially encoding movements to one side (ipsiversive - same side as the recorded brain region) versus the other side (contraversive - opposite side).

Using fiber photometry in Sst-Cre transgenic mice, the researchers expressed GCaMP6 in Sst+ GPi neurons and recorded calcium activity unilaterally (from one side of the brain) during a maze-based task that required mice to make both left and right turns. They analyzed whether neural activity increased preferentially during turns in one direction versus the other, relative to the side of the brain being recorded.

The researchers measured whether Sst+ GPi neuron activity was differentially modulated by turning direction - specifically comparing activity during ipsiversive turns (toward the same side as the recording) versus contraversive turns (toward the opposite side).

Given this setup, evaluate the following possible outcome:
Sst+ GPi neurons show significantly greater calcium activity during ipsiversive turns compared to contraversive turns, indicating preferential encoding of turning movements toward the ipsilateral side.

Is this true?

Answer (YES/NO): YES